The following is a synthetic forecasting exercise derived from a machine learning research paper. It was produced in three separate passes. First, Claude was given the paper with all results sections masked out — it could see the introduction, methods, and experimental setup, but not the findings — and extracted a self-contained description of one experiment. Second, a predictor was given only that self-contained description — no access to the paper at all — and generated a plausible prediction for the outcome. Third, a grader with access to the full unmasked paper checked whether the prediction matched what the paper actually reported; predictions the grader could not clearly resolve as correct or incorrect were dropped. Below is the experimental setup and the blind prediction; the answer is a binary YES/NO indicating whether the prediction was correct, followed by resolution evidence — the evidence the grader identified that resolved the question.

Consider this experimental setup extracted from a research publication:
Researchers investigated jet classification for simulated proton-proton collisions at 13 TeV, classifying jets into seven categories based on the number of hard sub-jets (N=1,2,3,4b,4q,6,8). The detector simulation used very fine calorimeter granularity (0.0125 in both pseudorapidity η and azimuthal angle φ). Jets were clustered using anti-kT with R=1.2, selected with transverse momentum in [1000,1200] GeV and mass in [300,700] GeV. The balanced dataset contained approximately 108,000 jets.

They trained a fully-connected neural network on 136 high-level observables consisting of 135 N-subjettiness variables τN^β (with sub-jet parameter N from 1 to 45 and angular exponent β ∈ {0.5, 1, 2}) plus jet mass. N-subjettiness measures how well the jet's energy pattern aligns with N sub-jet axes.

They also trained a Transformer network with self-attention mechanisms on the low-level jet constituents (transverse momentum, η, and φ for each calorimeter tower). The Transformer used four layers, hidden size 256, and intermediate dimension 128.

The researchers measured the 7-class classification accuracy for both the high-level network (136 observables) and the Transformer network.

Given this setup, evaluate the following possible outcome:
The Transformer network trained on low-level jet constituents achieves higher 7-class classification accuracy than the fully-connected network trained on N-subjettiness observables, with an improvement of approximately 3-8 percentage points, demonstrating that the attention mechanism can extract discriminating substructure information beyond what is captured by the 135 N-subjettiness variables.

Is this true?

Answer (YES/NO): YES